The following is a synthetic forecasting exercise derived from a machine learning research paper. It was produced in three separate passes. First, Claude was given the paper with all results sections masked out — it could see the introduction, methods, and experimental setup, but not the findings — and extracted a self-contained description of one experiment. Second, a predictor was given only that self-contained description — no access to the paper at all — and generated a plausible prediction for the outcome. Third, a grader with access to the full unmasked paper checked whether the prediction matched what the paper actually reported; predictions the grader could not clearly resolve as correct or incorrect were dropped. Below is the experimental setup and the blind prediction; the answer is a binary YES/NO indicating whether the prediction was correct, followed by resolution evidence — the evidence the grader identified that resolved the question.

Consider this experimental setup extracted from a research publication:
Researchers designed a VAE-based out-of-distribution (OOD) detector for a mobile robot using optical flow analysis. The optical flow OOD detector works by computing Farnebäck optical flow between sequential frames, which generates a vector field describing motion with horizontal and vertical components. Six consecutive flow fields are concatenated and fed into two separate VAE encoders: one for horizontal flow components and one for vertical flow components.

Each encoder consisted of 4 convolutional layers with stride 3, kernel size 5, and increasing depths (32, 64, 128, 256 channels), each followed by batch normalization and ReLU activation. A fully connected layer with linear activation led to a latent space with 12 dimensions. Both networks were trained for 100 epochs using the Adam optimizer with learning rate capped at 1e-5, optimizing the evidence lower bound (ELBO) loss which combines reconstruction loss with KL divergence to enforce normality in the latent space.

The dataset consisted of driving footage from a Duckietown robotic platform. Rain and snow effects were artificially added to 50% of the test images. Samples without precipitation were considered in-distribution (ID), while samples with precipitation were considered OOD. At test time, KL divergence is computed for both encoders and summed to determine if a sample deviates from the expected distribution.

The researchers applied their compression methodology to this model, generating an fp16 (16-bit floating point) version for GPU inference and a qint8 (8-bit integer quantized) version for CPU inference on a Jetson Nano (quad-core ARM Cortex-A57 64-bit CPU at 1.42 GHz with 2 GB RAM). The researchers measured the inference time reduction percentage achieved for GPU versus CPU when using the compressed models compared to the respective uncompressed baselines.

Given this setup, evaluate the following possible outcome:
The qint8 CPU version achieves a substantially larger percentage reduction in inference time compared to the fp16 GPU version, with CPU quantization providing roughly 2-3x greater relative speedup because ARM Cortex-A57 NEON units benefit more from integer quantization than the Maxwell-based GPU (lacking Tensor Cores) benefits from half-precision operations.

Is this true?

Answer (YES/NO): NO